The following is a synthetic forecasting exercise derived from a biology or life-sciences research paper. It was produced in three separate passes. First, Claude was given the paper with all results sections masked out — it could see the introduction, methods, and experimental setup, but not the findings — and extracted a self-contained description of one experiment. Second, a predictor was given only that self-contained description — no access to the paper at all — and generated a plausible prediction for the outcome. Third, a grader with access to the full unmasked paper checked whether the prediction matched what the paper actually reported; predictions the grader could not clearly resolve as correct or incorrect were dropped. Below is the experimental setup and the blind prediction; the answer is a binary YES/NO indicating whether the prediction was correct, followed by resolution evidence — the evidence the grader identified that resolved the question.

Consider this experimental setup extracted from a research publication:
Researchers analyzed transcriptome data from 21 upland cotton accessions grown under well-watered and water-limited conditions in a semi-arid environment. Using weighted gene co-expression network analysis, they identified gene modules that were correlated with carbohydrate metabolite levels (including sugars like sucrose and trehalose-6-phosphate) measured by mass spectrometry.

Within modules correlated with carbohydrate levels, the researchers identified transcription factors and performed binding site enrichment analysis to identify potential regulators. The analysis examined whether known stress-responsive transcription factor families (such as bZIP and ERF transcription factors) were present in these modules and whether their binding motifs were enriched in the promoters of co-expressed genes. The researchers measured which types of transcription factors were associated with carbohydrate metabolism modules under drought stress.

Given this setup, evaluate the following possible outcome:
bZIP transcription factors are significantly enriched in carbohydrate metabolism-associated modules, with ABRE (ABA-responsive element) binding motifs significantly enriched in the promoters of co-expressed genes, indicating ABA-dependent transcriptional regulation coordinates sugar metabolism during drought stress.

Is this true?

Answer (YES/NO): NO